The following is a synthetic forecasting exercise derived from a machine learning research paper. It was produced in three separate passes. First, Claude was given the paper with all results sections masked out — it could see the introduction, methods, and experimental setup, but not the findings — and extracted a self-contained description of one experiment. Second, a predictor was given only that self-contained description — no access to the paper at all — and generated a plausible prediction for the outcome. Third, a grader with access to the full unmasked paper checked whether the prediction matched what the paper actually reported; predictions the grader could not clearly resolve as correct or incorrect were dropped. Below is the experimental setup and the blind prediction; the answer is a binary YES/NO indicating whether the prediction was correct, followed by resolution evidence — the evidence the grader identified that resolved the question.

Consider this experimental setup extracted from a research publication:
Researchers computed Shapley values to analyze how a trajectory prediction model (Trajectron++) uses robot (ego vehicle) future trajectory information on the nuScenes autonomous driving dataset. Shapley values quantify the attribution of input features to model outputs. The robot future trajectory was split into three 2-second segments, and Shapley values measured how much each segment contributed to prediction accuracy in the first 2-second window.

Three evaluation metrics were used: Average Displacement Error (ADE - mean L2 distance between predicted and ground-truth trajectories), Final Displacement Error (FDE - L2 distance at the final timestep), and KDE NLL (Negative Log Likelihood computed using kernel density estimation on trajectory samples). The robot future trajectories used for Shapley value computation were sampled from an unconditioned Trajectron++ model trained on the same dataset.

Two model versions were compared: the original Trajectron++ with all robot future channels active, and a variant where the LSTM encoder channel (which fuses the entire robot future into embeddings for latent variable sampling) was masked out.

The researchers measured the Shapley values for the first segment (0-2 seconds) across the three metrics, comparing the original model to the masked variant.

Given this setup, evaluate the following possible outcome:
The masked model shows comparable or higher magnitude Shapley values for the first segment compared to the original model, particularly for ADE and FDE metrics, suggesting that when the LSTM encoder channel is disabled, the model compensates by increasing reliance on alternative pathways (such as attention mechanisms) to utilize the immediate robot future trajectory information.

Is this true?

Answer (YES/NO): NO